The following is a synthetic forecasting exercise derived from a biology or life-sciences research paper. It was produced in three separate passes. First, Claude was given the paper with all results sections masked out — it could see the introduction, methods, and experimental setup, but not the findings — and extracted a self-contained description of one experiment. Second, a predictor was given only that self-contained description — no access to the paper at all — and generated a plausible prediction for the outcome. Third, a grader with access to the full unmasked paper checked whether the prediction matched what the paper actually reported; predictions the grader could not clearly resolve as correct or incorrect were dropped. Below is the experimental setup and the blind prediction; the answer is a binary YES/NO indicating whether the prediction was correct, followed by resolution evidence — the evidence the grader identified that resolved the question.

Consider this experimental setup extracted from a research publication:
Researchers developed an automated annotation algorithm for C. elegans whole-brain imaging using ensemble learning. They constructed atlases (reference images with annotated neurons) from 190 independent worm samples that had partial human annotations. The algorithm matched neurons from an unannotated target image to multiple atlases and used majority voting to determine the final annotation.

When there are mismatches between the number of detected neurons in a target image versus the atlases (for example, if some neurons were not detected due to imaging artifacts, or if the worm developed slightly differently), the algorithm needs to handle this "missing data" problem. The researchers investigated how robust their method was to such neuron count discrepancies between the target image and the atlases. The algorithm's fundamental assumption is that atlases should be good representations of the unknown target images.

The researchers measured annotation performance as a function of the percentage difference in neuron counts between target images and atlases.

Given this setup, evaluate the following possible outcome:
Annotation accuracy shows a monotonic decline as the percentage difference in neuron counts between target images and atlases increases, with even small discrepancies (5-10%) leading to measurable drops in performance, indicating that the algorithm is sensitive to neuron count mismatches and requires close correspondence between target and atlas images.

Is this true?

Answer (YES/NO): NO